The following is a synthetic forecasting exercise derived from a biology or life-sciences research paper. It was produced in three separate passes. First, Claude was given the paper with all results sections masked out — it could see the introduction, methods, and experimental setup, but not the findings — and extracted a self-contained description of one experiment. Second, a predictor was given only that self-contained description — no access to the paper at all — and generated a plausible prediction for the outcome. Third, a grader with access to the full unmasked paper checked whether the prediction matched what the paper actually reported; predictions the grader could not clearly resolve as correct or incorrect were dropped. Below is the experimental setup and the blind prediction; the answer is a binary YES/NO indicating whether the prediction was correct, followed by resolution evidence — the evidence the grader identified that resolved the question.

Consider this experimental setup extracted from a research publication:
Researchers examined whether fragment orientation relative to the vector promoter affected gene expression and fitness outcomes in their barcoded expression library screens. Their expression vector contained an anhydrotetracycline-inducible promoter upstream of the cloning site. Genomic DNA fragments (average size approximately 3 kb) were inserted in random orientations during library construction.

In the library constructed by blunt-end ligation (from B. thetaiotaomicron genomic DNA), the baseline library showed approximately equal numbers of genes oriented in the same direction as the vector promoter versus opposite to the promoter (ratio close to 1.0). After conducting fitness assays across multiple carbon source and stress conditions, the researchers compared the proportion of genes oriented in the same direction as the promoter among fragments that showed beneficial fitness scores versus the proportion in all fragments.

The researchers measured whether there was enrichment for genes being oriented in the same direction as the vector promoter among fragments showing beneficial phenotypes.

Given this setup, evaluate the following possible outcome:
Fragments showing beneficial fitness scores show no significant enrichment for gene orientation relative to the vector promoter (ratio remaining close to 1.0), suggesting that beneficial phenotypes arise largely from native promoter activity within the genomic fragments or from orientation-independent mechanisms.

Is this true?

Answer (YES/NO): NO